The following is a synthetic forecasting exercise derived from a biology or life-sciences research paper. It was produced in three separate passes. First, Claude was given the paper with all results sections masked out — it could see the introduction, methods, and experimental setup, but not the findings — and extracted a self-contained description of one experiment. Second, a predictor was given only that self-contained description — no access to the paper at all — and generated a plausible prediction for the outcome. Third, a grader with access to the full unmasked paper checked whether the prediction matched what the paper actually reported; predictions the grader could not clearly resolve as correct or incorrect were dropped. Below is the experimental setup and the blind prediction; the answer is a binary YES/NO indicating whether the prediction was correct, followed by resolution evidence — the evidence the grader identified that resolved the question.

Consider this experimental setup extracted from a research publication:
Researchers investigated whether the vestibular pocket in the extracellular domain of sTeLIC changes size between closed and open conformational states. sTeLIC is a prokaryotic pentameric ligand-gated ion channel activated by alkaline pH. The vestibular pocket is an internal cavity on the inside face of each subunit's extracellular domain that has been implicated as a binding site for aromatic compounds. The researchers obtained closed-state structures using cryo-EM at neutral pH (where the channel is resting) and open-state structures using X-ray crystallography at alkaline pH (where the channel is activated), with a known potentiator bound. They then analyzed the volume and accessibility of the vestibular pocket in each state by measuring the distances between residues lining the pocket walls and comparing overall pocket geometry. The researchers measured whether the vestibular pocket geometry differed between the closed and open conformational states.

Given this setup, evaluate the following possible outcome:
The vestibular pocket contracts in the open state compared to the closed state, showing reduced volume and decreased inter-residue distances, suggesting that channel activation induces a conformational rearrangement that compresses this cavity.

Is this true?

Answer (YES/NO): NO